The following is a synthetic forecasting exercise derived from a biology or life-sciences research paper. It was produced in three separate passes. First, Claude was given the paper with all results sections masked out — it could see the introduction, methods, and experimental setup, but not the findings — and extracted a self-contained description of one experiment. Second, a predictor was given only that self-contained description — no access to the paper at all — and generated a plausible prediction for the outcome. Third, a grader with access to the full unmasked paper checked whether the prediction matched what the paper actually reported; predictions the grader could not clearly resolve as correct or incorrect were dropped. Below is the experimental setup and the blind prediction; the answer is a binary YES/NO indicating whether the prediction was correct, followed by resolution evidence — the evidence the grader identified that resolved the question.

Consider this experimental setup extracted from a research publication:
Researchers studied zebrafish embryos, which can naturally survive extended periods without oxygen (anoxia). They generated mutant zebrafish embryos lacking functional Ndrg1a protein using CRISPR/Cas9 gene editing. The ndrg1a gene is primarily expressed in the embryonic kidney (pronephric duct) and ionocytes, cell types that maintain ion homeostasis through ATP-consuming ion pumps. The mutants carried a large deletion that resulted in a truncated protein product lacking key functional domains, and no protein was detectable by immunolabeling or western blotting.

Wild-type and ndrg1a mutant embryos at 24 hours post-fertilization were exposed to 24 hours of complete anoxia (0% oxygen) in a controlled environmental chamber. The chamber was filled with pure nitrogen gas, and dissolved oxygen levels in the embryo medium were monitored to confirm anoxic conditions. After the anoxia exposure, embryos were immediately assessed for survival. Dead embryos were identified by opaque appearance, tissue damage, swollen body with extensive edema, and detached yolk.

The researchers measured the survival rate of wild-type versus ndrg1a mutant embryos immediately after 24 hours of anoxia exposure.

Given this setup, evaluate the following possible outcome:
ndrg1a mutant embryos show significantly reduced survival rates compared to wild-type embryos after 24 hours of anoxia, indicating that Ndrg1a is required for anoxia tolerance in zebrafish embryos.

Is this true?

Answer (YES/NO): YES